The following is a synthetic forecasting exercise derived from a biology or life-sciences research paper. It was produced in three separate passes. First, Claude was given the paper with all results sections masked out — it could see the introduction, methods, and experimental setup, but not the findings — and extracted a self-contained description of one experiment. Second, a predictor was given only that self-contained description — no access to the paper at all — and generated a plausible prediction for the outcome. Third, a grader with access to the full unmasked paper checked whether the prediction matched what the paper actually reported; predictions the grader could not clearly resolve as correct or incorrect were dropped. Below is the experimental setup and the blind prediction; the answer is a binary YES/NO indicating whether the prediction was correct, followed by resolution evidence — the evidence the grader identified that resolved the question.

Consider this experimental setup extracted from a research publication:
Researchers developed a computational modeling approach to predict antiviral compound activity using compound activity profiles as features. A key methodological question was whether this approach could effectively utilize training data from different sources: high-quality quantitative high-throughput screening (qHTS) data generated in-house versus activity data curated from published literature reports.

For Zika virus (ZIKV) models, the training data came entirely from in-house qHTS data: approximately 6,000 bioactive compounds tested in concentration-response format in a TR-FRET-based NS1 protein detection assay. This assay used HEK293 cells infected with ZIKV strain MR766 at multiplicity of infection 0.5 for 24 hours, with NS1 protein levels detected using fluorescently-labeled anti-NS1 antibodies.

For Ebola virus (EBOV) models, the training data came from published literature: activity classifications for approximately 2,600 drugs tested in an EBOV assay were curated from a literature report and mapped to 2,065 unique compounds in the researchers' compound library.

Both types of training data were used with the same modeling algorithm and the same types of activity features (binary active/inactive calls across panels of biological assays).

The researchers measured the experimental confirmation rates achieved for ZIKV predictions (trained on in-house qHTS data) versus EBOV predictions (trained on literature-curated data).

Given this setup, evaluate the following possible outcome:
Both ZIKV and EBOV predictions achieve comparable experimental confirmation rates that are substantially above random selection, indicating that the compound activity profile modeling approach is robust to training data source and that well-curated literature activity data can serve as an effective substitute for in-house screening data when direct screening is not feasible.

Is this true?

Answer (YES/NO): NO